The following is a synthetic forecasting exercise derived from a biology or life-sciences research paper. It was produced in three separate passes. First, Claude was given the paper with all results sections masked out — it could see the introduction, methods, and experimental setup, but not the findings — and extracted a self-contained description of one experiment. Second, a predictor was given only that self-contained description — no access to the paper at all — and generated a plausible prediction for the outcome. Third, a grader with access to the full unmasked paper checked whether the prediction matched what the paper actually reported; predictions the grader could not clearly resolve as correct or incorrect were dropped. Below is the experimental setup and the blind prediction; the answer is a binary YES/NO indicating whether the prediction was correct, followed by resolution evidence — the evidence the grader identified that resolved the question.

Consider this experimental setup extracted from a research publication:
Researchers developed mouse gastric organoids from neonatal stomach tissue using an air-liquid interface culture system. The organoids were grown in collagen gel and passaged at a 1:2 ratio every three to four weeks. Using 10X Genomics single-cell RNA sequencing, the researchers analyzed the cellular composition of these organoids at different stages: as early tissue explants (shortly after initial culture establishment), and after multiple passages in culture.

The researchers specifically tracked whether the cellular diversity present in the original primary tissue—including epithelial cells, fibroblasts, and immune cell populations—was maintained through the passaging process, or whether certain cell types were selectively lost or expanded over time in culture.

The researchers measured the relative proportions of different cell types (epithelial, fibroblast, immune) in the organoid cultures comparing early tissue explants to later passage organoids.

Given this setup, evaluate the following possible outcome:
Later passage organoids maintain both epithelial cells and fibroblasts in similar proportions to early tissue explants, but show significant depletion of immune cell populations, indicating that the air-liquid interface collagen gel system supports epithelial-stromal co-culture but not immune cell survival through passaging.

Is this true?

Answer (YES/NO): YES